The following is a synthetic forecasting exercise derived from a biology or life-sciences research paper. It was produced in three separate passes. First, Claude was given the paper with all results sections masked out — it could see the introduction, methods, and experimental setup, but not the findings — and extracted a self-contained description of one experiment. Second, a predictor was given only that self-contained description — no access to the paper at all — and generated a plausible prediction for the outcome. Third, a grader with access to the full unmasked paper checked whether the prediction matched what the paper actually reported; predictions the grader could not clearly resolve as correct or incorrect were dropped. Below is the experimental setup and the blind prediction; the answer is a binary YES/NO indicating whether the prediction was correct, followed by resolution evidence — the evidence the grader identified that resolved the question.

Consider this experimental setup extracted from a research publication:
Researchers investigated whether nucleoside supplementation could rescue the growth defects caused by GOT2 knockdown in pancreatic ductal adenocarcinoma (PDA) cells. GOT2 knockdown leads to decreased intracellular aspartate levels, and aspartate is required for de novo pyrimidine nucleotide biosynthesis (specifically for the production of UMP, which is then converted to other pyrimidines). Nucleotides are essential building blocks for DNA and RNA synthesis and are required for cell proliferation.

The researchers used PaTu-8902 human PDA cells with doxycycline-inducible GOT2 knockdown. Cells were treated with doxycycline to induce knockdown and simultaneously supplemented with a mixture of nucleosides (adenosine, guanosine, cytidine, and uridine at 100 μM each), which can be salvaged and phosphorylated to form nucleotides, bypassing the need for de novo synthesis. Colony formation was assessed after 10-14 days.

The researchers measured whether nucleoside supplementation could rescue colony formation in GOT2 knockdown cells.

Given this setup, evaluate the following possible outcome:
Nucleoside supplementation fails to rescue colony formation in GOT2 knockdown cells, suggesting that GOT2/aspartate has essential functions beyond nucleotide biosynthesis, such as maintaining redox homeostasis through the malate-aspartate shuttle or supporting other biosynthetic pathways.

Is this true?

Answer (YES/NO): YES